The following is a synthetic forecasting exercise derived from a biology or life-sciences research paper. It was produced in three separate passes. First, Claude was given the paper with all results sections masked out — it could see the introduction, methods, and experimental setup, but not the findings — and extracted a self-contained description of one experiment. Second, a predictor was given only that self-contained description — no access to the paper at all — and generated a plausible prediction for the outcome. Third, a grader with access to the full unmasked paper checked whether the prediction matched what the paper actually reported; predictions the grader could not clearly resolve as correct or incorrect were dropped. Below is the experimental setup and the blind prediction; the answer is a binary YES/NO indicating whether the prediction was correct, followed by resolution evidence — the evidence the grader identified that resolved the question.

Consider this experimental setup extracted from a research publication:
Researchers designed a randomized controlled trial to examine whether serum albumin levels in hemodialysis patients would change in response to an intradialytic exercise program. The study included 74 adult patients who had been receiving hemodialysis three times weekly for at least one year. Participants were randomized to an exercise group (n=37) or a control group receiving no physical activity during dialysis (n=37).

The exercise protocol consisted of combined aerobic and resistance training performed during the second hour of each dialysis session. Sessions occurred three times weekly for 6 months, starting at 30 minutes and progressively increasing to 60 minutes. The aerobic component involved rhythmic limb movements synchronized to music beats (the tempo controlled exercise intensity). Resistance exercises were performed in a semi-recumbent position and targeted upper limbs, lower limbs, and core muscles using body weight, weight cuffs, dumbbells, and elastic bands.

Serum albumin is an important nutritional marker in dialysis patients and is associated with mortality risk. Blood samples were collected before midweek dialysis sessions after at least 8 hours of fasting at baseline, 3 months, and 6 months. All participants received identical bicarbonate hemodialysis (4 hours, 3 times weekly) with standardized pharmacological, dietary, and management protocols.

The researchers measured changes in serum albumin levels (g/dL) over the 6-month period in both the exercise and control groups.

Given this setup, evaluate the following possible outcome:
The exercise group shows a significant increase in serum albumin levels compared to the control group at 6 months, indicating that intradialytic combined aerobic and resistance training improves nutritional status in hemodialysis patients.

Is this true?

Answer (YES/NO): YES